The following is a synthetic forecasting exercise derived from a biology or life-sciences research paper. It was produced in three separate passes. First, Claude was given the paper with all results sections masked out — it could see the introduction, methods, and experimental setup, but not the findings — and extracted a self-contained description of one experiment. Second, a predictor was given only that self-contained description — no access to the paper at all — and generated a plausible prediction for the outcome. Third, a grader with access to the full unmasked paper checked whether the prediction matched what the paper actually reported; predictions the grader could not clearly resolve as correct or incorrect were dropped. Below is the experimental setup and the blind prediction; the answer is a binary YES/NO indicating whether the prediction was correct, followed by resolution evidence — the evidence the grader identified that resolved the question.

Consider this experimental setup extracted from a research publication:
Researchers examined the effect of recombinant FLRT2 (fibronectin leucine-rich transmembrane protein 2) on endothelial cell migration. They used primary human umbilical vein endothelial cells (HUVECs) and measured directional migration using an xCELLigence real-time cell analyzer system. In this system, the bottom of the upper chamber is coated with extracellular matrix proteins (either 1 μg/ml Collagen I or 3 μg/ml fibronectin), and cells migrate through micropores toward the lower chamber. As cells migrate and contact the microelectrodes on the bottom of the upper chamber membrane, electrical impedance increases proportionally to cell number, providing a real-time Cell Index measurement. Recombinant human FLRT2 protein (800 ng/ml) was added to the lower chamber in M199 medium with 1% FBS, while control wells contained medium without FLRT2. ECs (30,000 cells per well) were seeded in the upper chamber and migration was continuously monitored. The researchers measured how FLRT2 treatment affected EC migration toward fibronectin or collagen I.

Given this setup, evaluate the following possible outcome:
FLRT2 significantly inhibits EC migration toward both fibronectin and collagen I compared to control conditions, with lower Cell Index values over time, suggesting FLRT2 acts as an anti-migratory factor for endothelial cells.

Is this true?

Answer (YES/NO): NO